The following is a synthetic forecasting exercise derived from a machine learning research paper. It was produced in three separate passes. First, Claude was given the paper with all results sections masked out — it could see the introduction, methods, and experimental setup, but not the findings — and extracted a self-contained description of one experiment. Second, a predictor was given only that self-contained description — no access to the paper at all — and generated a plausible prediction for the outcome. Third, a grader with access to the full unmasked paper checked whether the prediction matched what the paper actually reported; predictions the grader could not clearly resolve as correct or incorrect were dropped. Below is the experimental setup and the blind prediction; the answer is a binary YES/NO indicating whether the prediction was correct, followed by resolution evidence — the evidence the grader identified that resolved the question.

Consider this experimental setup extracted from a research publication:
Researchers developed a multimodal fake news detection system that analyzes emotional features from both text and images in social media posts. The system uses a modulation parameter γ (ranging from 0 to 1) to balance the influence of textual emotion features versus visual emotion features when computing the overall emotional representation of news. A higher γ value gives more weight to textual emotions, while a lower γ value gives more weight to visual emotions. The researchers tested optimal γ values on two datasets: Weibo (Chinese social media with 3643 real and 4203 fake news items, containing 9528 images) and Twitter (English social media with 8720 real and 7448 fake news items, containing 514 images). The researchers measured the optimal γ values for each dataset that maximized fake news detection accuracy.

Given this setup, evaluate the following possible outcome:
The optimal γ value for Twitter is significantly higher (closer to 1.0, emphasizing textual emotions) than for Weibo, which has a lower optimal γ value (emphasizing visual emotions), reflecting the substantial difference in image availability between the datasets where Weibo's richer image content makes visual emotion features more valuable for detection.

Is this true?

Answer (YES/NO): NO